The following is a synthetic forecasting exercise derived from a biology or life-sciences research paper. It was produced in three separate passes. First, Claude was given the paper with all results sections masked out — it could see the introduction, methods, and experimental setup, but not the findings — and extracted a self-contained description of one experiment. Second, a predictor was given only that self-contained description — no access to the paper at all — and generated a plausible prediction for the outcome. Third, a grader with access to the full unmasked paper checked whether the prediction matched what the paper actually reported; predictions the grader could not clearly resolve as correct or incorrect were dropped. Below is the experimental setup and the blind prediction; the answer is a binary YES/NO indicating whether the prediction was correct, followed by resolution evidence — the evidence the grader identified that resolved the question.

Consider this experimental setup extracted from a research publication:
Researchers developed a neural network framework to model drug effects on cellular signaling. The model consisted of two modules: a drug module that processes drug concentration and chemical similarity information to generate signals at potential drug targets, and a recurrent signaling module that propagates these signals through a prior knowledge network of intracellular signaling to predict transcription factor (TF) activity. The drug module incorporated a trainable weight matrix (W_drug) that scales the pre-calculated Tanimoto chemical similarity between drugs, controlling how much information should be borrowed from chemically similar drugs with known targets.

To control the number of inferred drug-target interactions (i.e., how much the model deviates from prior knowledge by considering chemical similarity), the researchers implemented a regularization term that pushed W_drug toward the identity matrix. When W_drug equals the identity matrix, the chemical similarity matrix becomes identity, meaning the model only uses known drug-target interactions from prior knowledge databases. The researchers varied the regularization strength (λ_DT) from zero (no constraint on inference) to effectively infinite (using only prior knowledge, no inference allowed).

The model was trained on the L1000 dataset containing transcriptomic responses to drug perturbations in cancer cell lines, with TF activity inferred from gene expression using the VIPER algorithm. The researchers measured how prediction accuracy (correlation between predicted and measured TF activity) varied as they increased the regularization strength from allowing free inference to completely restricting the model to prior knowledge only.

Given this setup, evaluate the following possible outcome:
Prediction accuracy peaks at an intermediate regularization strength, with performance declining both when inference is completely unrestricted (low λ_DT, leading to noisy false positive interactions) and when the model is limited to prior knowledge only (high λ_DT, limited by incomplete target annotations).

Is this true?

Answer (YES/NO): NO